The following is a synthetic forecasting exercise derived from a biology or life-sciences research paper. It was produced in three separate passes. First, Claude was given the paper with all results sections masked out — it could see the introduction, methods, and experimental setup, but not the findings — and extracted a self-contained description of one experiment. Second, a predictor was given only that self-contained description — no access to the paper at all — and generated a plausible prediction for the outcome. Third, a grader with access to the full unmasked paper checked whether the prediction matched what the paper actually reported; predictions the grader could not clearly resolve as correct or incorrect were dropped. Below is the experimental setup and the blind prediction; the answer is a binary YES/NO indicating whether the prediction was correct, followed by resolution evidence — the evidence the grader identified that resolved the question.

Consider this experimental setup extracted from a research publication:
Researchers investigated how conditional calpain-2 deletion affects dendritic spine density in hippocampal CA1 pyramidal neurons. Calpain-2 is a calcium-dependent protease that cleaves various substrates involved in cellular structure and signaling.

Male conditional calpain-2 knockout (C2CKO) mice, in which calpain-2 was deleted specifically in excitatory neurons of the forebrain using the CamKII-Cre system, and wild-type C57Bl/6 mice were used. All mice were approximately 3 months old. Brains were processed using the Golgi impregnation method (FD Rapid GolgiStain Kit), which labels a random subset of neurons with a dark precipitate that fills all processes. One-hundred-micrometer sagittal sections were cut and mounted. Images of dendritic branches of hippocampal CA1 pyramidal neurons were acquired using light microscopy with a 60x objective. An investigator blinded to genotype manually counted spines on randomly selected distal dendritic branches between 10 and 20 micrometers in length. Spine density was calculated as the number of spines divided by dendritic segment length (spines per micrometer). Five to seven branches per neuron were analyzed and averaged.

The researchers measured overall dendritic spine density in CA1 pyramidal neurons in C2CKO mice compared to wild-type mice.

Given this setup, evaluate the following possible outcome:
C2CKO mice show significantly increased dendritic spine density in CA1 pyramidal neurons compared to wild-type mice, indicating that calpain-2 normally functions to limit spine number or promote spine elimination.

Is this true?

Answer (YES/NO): NO